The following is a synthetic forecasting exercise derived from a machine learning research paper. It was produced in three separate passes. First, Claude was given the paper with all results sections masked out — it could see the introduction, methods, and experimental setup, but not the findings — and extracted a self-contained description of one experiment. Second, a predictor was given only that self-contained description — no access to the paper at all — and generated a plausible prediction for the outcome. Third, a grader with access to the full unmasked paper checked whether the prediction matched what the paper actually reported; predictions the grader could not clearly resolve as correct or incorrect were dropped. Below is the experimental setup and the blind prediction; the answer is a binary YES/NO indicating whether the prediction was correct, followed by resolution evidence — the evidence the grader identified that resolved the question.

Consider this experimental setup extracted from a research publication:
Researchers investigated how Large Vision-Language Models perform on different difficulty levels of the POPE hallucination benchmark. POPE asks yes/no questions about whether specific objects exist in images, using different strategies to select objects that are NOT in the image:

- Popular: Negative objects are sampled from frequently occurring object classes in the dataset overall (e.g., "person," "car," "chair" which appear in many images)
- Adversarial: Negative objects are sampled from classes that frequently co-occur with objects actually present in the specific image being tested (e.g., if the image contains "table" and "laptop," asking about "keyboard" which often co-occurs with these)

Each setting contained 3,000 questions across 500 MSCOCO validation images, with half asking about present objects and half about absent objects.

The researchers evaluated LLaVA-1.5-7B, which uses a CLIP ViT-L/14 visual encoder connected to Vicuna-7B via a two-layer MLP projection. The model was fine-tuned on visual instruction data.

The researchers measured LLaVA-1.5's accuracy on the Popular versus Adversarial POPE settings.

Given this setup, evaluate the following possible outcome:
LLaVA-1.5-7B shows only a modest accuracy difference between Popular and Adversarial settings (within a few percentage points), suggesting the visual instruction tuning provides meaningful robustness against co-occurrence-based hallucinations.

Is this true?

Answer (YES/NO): NO